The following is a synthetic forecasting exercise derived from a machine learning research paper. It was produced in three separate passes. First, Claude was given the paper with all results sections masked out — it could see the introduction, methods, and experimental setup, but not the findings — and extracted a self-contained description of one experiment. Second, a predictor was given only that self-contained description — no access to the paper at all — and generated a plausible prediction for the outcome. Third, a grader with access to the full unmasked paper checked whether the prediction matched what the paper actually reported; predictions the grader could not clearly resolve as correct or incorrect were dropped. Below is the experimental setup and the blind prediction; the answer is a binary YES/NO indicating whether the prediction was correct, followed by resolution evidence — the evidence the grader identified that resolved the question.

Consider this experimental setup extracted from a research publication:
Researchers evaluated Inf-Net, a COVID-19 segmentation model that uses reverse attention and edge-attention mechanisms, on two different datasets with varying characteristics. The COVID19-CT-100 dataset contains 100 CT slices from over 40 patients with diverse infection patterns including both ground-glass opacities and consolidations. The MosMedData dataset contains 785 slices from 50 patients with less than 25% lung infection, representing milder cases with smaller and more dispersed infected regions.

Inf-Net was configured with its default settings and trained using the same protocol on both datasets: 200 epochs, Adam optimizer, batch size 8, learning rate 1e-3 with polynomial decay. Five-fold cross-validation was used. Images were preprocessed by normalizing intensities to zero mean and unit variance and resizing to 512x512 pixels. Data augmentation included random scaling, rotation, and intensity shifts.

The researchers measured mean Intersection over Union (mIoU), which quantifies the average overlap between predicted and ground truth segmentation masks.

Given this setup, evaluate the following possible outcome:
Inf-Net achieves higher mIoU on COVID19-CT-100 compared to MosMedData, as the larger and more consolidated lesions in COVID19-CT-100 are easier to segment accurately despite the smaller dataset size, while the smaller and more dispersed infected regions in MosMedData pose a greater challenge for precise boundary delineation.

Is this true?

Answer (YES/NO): YES